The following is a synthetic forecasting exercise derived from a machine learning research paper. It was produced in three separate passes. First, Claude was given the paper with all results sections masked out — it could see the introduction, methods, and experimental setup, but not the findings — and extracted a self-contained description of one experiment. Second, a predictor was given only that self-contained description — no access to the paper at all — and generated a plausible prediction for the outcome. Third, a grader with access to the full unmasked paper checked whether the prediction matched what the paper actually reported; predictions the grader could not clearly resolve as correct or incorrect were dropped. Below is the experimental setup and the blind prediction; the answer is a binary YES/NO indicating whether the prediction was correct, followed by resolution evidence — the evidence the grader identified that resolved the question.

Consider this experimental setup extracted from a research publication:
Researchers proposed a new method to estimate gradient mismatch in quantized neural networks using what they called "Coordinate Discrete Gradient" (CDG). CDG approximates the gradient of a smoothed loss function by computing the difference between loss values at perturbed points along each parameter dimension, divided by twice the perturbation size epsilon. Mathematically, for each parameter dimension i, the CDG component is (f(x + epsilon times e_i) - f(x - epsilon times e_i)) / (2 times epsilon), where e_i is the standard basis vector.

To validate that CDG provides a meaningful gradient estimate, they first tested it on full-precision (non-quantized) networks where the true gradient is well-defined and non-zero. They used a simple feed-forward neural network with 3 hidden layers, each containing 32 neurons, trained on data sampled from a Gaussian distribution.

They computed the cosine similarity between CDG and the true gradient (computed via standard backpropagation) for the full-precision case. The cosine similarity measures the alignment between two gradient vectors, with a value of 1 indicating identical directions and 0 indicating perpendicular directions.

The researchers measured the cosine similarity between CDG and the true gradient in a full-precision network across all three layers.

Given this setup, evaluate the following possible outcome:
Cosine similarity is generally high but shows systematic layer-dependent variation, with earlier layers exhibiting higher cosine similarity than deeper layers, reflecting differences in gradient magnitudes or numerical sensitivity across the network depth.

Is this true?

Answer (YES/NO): NO